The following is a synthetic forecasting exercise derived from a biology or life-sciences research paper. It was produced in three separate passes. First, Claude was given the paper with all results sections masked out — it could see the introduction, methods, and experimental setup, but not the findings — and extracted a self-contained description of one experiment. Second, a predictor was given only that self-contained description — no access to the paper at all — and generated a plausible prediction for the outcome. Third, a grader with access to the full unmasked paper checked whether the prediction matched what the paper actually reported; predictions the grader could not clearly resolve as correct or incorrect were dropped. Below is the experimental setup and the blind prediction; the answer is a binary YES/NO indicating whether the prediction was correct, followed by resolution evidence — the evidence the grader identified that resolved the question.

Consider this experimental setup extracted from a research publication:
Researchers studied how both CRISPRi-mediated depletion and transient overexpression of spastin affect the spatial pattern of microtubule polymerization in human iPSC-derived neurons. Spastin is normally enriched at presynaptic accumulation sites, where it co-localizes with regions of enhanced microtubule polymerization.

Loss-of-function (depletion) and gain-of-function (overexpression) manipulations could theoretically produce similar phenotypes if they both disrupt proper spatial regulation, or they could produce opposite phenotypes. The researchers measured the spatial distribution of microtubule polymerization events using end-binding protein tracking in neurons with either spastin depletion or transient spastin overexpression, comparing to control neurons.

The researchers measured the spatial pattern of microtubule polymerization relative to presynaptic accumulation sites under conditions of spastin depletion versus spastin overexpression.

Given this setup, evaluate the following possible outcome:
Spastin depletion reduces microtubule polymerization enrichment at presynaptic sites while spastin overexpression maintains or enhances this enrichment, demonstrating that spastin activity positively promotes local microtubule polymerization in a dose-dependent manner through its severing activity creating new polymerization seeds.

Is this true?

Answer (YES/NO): NO